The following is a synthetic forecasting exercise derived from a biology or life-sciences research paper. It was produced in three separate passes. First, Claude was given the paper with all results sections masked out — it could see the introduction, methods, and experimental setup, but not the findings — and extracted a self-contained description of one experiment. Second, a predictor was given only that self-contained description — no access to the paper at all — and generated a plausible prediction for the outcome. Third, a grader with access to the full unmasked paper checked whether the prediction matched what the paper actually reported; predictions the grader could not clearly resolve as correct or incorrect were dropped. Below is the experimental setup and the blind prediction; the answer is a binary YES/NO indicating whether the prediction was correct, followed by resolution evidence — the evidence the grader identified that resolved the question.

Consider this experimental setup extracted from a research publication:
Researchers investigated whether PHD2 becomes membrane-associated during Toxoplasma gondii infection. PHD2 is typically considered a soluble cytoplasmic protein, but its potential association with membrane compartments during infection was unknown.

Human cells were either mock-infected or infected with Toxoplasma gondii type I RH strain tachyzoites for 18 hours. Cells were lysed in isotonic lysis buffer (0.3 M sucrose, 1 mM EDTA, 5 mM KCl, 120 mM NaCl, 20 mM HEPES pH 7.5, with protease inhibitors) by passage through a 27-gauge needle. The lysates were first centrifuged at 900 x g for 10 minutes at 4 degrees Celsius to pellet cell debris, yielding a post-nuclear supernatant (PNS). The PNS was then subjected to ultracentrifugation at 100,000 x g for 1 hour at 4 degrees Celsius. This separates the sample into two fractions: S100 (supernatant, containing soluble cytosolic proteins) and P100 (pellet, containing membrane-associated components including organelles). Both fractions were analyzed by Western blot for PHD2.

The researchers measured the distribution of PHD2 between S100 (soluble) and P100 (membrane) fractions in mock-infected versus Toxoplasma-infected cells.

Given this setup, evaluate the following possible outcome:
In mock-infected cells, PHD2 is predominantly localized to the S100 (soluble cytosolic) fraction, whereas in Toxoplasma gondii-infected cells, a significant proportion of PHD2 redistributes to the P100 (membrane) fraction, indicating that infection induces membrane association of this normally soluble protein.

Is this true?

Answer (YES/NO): YES